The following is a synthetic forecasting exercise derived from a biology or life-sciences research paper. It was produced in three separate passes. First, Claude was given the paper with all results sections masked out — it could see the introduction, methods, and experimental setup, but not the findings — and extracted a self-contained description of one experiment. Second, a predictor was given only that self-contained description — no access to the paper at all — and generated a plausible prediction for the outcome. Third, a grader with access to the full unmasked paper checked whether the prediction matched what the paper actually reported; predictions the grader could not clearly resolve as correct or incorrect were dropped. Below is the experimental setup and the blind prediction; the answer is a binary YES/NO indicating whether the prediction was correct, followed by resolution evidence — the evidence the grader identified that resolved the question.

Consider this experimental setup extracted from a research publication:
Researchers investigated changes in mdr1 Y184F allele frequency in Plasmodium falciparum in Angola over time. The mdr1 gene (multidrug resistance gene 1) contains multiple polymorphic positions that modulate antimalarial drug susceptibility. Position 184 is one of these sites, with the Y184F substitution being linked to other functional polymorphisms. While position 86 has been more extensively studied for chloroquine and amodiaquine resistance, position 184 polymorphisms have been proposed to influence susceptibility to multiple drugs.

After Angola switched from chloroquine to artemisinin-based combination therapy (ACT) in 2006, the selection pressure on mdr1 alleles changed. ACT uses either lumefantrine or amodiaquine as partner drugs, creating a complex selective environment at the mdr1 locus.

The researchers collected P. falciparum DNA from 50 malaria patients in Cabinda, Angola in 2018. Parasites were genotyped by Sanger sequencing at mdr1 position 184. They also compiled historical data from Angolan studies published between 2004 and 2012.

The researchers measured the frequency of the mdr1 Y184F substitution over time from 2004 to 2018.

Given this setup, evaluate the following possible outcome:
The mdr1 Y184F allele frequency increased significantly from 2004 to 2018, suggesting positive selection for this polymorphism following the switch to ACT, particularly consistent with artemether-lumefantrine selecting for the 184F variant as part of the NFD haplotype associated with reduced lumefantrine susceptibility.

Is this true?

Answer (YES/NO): NO